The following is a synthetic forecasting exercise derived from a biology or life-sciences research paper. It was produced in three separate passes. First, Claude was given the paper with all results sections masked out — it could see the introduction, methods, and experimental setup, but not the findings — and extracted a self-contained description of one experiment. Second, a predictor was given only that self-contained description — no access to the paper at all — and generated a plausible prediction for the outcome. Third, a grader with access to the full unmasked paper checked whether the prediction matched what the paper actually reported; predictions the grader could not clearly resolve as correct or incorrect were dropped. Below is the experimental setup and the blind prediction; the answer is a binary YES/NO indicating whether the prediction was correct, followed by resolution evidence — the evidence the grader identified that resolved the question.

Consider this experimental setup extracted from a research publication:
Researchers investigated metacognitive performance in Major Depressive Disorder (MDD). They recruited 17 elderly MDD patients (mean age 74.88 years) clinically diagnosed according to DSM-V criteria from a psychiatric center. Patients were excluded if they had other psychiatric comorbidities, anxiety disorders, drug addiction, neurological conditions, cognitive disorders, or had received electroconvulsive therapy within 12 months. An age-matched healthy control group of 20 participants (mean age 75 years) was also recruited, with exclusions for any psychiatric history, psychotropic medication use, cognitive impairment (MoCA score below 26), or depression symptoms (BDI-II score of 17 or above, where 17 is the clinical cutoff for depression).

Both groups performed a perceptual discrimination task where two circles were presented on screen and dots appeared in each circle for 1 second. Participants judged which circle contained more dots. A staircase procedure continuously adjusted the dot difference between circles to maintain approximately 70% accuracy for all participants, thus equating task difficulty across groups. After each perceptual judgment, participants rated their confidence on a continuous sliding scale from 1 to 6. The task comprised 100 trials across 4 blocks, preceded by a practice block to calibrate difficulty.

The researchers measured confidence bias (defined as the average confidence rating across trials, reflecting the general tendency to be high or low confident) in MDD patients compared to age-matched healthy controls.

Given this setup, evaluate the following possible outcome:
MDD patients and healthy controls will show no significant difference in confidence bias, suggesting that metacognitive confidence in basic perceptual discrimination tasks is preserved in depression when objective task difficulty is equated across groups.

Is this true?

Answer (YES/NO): YES